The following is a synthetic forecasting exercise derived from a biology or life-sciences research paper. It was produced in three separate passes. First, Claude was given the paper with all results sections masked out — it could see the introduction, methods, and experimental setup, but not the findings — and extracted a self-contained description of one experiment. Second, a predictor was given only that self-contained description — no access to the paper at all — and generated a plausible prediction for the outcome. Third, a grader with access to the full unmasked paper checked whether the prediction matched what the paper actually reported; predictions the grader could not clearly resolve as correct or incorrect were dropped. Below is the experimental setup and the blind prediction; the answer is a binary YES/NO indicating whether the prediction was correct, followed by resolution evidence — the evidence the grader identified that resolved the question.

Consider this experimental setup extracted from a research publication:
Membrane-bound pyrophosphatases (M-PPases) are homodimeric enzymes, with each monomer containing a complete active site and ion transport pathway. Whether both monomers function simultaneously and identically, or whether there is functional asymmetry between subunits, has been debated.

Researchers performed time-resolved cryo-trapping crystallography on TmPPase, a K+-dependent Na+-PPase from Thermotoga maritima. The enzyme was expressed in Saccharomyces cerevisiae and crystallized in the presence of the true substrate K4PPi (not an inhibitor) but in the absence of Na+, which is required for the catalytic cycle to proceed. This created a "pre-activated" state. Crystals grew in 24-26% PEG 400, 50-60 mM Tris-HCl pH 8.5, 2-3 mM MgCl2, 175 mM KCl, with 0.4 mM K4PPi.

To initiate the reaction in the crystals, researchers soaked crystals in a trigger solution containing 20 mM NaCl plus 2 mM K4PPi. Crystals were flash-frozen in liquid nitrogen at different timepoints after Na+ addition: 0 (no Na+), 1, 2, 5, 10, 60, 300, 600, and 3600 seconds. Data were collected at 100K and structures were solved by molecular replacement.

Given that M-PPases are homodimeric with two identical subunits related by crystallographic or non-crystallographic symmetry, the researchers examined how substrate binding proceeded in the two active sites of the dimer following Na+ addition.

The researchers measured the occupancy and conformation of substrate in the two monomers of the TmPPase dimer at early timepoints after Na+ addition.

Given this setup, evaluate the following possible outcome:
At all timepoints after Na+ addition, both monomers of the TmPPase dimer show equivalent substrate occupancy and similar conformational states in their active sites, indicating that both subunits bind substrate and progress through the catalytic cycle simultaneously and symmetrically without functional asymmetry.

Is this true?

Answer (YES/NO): NO